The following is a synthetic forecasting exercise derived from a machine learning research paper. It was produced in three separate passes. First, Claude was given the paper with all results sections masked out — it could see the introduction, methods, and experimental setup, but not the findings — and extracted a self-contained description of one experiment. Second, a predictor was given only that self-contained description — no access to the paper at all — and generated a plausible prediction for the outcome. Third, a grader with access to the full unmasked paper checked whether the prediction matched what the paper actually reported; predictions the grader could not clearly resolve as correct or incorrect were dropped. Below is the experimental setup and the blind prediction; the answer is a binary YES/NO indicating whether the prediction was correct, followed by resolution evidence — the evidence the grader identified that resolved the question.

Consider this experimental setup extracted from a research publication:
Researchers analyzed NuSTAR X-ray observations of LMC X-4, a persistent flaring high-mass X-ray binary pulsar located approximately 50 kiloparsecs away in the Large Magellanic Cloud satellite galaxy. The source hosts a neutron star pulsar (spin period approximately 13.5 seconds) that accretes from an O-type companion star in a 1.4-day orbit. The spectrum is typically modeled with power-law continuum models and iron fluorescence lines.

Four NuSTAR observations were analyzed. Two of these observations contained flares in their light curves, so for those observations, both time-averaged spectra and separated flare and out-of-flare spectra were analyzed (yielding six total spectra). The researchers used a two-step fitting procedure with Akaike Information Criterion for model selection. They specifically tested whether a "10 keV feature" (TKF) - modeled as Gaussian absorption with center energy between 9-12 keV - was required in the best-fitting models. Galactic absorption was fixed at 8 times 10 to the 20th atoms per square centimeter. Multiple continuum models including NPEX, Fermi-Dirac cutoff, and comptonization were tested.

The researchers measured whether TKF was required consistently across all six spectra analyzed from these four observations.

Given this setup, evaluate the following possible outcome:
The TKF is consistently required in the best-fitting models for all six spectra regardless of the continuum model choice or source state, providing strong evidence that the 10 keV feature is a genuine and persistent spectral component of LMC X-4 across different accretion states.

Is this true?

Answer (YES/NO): NO